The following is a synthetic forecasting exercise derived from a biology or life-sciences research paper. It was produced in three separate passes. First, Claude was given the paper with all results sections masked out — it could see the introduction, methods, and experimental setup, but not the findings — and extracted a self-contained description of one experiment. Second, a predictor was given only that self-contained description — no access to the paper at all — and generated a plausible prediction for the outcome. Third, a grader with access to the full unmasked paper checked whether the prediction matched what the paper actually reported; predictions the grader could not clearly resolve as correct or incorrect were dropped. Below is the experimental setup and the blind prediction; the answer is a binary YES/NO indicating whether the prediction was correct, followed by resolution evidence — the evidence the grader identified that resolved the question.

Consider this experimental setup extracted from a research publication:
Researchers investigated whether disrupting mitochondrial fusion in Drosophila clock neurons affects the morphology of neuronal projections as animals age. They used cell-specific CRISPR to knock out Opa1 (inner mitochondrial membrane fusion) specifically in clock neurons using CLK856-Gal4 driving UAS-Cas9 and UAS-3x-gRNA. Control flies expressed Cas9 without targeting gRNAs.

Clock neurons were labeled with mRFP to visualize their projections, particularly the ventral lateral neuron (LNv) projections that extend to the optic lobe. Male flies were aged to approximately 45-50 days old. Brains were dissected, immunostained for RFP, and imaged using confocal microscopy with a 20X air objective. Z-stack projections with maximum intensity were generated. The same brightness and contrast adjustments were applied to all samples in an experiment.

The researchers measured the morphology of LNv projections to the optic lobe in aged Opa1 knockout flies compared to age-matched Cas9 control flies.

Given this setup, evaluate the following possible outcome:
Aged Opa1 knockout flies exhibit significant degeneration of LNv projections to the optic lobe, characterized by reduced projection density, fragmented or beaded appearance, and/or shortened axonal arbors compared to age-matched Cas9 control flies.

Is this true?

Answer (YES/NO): NO